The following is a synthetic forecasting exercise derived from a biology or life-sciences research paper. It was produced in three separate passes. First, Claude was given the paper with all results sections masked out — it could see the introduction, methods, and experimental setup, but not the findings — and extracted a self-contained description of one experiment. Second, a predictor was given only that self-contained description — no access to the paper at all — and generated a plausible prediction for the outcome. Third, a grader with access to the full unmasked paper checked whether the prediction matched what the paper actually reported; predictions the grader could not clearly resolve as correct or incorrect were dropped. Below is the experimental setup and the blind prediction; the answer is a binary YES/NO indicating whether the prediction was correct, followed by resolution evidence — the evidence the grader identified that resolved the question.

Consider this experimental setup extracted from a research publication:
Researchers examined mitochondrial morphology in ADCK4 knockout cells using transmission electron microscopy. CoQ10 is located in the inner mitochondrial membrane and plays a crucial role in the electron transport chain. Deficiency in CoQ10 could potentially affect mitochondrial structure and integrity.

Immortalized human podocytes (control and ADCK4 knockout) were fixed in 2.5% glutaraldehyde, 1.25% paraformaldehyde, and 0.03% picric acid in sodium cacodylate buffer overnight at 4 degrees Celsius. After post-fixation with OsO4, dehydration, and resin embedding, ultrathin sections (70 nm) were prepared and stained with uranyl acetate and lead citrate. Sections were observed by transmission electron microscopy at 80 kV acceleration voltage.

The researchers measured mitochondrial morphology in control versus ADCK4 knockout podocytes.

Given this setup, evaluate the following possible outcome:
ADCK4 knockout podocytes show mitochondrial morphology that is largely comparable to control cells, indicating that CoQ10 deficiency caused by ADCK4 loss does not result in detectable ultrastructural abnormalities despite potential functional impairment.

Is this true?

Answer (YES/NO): NO